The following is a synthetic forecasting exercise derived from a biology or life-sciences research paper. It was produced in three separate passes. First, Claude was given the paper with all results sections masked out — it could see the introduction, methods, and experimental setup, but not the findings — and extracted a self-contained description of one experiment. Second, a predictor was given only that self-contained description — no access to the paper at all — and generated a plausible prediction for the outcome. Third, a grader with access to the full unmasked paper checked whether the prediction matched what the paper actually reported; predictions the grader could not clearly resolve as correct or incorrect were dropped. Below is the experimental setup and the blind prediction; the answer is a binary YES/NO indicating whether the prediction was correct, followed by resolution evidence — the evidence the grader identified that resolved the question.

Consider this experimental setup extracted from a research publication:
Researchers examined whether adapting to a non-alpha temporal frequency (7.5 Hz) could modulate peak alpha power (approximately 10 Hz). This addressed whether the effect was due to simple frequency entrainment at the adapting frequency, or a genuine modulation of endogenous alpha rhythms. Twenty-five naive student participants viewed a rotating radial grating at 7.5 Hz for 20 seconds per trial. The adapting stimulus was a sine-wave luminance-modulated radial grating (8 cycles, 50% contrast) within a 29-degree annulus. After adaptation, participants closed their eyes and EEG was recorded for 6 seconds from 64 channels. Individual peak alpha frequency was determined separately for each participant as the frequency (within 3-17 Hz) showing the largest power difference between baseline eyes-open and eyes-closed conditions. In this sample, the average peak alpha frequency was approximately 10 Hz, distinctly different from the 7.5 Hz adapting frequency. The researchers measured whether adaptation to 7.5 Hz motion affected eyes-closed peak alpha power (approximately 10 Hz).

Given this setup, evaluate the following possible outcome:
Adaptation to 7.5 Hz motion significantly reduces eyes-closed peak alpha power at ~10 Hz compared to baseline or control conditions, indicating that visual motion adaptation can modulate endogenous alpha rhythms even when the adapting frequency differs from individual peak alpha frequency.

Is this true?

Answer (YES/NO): NO